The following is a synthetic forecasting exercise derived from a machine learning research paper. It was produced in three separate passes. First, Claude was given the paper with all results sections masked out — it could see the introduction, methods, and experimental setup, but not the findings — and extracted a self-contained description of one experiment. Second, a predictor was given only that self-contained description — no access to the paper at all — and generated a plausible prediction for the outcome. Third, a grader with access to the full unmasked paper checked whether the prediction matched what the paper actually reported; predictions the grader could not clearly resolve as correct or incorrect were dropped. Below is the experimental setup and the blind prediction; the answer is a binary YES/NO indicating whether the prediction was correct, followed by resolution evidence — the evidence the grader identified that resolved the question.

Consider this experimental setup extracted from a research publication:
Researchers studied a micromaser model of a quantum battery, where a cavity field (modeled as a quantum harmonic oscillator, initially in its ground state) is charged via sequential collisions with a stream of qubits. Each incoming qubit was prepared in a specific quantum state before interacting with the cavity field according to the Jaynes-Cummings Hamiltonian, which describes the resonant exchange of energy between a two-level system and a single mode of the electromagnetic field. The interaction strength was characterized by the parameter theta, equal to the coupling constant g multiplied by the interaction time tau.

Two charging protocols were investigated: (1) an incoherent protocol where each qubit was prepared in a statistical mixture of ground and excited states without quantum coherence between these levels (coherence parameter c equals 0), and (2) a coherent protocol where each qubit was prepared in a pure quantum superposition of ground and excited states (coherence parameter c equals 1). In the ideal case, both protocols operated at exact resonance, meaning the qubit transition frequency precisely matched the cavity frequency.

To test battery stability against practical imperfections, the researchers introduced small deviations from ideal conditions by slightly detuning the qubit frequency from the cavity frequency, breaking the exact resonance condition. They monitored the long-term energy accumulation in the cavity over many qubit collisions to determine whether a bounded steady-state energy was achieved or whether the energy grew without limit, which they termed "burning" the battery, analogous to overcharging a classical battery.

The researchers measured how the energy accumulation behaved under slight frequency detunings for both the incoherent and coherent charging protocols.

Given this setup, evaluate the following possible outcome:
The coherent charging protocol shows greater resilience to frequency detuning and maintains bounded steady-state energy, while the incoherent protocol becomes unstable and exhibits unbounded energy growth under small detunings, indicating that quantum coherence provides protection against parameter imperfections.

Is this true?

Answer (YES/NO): YES